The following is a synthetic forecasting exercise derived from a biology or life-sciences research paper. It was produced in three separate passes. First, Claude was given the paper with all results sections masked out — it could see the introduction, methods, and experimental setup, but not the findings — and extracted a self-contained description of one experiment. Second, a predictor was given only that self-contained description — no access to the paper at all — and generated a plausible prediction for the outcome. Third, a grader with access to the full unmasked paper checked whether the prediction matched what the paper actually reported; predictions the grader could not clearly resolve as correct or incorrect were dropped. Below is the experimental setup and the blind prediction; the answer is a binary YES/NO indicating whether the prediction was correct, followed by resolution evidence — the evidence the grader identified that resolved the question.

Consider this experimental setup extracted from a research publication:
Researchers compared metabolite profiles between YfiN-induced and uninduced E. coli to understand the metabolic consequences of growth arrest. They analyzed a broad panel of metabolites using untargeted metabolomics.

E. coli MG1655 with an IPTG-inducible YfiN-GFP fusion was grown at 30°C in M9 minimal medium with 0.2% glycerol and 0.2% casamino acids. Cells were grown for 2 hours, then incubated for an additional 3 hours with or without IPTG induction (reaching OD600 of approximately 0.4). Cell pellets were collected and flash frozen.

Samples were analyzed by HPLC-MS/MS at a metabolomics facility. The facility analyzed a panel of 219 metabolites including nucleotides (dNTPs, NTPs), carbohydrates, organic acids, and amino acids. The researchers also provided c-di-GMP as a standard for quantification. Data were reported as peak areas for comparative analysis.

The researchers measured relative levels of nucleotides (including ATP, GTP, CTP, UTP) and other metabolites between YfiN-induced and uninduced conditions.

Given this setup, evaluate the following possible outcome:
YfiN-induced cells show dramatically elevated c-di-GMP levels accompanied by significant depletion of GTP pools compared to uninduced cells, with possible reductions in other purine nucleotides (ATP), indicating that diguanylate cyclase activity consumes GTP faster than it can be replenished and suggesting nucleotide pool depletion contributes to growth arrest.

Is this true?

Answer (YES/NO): YES